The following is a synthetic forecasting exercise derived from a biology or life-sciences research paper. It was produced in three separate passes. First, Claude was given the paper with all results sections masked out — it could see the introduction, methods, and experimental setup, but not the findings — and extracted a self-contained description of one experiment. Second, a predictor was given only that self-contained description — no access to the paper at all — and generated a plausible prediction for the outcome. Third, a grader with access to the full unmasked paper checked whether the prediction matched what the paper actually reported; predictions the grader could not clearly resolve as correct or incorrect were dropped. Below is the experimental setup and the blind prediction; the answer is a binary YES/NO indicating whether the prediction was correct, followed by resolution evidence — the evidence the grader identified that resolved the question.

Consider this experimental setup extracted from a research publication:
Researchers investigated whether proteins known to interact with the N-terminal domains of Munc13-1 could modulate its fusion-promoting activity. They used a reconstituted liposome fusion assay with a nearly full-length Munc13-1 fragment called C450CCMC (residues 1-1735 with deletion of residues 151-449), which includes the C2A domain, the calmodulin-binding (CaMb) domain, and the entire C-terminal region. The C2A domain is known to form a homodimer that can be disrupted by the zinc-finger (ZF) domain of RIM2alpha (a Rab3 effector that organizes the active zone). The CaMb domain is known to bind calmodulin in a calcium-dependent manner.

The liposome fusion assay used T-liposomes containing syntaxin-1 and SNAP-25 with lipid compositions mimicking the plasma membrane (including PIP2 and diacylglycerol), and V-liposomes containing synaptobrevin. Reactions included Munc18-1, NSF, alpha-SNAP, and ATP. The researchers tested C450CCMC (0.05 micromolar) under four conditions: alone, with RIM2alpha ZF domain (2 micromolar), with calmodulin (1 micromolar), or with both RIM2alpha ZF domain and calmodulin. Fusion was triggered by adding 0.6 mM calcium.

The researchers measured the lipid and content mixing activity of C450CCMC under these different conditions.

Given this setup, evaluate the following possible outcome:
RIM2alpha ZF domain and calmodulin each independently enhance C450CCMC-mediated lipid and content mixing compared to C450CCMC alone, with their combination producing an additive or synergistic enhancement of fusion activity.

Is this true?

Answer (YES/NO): NO